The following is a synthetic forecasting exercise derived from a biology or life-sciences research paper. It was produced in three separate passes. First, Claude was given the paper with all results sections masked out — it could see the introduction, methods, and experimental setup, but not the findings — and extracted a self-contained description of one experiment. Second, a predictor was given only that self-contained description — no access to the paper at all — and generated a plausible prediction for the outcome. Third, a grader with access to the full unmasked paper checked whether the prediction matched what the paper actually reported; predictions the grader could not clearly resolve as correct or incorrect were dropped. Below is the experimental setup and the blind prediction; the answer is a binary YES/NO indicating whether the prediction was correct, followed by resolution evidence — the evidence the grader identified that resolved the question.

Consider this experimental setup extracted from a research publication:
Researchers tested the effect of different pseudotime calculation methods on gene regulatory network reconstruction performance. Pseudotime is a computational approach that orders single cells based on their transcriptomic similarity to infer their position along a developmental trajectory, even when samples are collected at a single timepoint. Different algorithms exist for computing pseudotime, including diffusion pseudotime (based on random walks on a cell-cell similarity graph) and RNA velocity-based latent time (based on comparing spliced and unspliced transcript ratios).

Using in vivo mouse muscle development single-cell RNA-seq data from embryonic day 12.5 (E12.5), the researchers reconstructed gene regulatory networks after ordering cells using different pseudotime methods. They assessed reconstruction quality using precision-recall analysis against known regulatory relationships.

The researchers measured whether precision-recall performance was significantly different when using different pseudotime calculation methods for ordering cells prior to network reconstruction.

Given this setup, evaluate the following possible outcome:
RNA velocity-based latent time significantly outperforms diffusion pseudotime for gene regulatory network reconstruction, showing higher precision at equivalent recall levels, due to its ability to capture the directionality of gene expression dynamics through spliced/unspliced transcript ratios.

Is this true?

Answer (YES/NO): NO